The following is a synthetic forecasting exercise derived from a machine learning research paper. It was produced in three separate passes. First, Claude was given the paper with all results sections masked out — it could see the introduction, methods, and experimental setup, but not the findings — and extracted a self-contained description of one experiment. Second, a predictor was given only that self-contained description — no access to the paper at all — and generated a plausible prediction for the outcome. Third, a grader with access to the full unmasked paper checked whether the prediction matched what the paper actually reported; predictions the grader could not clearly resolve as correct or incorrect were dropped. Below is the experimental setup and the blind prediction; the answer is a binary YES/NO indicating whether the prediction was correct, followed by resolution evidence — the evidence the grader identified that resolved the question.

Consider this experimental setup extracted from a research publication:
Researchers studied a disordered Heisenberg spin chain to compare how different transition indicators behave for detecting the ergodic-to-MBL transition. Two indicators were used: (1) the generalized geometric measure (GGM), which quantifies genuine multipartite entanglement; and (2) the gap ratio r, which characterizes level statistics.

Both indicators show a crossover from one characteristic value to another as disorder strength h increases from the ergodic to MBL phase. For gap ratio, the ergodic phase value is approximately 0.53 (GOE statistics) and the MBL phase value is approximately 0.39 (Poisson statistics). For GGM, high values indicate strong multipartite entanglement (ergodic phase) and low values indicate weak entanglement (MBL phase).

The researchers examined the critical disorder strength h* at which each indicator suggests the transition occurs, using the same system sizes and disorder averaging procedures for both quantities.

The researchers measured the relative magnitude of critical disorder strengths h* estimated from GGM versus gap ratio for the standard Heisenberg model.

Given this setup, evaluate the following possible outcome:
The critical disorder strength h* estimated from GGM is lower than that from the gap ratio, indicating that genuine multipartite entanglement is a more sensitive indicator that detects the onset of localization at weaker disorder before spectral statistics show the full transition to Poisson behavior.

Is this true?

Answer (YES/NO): NO